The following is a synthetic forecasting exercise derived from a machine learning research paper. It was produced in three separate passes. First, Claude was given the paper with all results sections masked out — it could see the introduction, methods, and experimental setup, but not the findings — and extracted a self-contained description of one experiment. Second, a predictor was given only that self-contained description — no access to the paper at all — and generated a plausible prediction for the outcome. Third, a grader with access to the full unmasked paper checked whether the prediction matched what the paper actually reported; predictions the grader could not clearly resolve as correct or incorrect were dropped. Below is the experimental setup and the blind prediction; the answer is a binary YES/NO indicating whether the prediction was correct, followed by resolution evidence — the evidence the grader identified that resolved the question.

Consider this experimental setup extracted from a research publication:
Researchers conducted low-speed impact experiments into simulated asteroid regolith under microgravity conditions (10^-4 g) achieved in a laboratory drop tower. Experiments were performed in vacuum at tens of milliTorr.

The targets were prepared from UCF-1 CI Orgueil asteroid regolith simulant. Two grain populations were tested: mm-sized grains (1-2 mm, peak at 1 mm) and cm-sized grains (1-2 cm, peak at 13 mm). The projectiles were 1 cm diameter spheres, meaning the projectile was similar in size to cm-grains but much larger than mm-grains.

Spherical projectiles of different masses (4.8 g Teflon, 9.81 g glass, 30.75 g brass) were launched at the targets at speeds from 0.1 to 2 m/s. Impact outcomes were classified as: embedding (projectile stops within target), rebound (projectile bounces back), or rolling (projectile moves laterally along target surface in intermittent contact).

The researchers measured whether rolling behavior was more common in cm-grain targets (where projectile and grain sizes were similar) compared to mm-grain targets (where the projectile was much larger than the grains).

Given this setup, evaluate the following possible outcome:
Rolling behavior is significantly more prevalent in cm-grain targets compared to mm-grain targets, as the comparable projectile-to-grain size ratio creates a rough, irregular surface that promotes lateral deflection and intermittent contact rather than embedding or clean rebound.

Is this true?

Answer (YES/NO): YES